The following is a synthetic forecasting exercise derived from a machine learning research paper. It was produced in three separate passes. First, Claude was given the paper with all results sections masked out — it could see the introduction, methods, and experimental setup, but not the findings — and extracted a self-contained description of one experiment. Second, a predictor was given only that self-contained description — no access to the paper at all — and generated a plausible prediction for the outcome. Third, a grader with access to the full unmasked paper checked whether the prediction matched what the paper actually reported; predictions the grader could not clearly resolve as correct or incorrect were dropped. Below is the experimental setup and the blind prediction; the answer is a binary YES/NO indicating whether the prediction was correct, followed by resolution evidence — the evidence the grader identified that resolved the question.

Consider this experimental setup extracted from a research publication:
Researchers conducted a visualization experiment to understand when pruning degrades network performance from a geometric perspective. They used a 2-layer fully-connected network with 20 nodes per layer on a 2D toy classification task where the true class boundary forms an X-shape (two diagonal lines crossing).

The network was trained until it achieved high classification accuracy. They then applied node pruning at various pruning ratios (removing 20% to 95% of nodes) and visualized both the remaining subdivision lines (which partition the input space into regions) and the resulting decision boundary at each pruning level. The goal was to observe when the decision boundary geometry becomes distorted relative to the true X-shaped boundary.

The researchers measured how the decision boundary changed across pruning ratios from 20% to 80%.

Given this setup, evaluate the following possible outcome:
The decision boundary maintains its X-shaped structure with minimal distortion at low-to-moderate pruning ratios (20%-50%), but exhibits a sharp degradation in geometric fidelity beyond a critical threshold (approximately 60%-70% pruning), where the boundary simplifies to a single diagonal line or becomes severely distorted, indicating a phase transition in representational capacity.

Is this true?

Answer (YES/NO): NO